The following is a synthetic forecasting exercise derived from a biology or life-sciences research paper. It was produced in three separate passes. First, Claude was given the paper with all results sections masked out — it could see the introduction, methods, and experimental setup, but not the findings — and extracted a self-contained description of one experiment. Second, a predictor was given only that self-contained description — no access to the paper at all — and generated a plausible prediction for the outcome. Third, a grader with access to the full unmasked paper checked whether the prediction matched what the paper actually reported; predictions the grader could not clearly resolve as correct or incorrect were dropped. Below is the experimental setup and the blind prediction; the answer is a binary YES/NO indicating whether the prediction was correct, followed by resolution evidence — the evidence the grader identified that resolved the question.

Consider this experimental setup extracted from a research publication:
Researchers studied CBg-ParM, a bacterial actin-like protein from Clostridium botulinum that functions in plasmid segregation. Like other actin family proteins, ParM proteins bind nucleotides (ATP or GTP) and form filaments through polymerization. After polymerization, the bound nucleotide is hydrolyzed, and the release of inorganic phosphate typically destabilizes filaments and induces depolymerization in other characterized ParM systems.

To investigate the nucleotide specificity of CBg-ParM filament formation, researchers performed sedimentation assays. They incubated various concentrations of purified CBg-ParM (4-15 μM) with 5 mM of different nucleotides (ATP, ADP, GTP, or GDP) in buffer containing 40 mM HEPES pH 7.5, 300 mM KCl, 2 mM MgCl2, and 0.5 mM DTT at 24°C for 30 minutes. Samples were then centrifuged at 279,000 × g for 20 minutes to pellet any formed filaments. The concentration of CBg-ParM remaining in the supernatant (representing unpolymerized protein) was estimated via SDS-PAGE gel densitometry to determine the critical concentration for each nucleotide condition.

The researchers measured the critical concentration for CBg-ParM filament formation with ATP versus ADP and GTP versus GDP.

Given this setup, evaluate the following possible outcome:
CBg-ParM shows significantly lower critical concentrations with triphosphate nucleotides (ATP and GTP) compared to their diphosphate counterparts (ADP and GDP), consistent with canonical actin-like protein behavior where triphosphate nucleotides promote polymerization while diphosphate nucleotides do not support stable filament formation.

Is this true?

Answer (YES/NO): NO